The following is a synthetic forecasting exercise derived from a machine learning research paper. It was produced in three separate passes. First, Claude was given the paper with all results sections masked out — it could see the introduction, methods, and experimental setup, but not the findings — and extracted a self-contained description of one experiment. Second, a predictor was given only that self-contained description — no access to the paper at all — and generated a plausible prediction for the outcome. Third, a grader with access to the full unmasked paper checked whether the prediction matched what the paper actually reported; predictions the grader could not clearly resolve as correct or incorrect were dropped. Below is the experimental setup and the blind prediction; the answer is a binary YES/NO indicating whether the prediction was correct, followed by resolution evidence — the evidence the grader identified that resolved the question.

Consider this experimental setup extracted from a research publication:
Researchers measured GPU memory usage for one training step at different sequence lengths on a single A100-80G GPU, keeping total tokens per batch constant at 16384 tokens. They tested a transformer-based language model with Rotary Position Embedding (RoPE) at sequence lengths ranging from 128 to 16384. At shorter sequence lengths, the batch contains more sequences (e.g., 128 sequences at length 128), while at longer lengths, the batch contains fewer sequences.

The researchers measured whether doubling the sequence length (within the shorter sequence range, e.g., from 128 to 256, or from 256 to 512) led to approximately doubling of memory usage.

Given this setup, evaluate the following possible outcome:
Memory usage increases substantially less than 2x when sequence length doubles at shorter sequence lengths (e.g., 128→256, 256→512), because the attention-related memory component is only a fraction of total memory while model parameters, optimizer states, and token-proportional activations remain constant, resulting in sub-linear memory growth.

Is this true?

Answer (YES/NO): YES